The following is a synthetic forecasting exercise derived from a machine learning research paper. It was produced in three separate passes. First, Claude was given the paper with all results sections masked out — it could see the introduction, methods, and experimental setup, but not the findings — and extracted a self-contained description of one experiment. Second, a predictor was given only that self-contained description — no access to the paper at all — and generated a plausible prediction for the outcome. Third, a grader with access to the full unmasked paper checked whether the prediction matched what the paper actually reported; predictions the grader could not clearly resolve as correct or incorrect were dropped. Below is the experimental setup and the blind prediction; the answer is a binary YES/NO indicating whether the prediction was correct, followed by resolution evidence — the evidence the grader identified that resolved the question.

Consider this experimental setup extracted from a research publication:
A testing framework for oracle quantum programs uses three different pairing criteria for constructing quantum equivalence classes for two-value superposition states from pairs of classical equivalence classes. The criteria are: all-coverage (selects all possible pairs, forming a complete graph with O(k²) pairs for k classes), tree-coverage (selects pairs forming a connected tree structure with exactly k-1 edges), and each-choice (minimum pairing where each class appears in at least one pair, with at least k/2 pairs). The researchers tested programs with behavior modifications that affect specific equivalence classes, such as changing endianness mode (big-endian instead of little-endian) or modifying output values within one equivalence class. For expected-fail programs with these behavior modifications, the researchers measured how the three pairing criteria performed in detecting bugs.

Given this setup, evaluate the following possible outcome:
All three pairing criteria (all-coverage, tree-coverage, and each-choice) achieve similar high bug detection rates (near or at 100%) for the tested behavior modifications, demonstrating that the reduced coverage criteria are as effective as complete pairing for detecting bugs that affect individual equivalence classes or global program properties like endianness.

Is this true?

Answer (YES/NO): NO